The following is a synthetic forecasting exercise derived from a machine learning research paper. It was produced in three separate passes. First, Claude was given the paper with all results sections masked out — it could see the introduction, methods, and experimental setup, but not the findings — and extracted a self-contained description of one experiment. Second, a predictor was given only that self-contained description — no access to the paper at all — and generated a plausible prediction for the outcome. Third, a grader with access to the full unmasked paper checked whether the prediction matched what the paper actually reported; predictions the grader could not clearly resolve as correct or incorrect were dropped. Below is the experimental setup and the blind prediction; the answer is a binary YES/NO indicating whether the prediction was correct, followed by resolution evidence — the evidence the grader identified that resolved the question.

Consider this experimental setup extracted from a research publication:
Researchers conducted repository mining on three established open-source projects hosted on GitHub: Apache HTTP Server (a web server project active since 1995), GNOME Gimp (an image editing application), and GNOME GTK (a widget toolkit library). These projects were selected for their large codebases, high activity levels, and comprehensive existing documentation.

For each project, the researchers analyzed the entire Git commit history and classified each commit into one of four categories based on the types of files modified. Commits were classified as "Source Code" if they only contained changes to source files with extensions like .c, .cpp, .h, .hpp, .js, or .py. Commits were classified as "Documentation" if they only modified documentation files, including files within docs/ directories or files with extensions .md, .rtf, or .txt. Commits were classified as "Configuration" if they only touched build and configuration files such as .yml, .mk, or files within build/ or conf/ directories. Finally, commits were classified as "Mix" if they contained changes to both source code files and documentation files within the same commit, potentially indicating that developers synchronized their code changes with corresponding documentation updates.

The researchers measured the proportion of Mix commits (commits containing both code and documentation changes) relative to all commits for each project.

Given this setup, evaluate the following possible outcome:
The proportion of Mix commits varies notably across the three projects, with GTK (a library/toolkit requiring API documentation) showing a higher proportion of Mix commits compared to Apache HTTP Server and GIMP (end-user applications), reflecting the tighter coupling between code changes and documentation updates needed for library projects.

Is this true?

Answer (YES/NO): NO